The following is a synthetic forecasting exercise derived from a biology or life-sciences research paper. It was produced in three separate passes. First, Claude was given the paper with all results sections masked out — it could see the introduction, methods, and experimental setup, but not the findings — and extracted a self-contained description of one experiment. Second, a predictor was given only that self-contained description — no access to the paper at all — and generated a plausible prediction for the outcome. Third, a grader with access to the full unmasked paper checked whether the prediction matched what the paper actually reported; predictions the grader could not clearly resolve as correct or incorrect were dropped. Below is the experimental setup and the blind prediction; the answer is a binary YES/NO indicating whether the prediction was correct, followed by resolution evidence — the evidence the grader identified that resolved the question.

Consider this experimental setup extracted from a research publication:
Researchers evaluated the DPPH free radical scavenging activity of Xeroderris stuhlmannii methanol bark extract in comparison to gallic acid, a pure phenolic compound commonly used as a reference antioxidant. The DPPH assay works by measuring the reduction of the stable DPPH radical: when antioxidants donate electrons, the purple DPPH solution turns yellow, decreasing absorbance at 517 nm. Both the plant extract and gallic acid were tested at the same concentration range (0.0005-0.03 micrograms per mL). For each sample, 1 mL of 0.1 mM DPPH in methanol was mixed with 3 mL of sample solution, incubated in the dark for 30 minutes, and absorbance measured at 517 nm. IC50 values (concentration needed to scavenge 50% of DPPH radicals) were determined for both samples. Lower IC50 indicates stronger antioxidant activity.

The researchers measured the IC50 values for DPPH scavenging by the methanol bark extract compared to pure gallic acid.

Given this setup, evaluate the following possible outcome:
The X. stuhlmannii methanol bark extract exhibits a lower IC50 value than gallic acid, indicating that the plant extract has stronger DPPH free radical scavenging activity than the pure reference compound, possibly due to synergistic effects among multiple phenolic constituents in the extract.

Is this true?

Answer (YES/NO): YES